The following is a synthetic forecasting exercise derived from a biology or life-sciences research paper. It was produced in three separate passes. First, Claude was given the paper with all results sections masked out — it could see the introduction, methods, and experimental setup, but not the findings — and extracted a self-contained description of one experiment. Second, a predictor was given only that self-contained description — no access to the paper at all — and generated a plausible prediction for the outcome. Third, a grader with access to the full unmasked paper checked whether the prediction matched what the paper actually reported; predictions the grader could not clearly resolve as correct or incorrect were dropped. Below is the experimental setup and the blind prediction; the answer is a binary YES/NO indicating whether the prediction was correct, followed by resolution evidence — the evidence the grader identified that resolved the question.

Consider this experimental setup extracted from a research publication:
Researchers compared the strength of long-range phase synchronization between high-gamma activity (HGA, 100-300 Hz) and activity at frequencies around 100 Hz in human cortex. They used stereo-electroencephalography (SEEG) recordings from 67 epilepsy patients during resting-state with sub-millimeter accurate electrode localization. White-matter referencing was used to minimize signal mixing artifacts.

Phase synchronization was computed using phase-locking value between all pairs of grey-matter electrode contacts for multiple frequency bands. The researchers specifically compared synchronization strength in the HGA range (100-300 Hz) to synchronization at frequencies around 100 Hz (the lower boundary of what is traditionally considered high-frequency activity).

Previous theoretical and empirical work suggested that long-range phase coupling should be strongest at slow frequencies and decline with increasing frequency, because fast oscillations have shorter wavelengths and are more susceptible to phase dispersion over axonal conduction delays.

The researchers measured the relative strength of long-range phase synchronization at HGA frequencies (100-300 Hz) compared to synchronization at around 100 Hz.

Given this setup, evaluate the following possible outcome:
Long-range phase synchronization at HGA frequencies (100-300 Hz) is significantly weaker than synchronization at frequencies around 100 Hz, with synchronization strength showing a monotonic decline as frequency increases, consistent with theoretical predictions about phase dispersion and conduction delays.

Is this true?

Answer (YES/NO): NO